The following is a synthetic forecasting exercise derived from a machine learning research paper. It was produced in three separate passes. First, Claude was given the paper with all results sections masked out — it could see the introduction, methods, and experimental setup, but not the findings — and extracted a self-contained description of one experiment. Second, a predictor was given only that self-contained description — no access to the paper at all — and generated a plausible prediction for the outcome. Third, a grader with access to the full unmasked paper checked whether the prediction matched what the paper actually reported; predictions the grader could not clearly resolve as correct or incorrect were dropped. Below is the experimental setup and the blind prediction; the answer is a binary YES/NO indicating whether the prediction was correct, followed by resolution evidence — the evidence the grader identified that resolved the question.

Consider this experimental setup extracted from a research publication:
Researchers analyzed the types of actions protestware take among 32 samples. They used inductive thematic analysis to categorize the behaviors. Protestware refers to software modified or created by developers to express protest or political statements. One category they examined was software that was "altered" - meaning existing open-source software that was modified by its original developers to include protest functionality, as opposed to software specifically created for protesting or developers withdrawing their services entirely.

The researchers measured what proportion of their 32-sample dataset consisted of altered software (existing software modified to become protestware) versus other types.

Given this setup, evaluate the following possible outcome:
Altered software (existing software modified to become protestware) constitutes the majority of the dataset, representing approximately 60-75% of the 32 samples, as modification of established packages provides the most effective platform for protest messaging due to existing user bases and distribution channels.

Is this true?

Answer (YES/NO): NO